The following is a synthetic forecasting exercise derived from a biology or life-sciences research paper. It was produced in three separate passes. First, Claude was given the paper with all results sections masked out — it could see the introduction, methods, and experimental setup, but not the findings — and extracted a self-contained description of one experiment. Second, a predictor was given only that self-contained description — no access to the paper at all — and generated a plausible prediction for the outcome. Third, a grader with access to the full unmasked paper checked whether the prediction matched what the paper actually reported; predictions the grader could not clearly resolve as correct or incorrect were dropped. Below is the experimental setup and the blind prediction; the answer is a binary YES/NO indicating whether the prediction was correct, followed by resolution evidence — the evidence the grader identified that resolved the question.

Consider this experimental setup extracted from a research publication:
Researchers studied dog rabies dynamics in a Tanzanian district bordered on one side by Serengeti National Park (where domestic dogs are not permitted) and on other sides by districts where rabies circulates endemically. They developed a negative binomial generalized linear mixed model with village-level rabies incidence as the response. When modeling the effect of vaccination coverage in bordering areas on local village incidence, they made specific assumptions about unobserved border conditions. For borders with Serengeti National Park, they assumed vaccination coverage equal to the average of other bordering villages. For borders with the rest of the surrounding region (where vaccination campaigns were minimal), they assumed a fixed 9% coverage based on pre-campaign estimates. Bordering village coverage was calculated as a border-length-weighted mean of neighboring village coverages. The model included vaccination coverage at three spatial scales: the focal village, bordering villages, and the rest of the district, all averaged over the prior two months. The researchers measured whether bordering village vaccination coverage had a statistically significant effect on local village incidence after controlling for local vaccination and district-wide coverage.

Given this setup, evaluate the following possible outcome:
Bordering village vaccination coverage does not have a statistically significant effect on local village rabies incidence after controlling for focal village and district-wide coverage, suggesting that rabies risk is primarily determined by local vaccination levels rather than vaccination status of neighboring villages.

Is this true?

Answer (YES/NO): YES